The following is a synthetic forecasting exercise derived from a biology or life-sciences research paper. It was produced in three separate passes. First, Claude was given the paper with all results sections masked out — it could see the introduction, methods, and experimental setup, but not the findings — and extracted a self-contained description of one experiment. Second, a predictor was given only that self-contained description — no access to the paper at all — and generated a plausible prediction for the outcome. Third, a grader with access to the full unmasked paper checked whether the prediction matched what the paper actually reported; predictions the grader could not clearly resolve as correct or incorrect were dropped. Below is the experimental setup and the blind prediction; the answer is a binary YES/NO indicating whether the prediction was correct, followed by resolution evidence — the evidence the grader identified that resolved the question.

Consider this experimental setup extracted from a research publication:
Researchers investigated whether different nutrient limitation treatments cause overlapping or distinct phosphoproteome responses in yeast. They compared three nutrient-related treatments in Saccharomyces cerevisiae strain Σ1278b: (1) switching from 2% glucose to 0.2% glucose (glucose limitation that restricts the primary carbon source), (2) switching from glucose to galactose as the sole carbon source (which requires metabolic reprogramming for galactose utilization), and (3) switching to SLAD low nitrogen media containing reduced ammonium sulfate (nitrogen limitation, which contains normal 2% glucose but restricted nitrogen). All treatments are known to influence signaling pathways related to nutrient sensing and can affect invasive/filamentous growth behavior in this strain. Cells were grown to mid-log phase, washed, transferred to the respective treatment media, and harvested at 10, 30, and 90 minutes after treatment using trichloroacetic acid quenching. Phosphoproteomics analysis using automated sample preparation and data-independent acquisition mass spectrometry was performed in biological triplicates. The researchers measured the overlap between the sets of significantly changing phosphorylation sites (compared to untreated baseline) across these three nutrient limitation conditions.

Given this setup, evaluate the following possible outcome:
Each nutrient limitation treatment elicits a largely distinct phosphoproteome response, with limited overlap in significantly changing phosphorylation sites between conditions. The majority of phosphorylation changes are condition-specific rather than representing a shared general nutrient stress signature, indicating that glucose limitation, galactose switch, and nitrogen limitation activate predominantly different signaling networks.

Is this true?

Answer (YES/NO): NO